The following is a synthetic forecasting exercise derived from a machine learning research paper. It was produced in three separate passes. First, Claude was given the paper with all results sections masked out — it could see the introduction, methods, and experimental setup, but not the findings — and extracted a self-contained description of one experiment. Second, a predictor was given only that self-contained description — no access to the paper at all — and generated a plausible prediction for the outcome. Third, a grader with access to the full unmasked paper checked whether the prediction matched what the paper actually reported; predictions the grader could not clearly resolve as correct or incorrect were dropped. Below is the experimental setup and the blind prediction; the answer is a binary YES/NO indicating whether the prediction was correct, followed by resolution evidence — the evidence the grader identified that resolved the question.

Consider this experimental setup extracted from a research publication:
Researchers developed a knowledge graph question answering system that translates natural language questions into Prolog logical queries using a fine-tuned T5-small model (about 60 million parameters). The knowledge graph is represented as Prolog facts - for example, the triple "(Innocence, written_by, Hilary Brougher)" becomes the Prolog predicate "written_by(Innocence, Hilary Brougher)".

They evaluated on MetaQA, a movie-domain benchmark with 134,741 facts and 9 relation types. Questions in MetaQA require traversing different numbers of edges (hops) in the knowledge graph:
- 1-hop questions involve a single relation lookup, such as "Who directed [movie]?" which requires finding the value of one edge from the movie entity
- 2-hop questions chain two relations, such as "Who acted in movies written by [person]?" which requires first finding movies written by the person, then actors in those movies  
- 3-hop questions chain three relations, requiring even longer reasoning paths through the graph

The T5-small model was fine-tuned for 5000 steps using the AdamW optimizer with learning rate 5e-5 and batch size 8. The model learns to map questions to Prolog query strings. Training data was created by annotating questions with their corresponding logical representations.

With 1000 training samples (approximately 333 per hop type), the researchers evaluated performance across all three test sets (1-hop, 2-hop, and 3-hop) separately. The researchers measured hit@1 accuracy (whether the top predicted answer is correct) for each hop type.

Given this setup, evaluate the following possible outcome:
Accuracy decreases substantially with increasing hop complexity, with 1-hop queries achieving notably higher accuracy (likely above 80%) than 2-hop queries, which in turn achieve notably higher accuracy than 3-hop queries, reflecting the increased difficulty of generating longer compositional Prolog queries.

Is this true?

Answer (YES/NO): NO